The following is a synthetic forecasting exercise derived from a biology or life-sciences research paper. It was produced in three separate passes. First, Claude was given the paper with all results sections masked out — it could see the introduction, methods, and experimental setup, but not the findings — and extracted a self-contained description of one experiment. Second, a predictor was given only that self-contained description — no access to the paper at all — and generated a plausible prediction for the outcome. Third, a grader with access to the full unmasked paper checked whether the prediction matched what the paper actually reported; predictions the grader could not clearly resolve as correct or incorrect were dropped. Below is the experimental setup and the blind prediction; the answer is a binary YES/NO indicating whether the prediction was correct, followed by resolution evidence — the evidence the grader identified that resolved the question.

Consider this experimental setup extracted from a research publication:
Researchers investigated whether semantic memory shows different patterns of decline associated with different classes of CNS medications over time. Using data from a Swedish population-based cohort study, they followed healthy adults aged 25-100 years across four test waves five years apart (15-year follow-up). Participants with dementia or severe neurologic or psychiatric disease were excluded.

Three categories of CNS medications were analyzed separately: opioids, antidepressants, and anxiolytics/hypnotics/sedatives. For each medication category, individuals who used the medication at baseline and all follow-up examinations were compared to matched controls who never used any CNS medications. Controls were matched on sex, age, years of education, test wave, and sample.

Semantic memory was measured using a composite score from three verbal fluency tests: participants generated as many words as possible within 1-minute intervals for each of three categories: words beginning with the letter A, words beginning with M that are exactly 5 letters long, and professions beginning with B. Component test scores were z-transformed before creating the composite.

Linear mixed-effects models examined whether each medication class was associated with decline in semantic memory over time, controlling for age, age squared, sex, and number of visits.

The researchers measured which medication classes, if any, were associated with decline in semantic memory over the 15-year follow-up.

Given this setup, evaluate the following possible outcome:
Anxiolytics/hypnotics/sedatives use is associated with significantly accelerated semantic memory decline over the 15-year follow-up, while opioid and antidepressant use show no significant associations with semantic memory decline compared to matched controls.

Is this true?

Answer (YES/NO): NO